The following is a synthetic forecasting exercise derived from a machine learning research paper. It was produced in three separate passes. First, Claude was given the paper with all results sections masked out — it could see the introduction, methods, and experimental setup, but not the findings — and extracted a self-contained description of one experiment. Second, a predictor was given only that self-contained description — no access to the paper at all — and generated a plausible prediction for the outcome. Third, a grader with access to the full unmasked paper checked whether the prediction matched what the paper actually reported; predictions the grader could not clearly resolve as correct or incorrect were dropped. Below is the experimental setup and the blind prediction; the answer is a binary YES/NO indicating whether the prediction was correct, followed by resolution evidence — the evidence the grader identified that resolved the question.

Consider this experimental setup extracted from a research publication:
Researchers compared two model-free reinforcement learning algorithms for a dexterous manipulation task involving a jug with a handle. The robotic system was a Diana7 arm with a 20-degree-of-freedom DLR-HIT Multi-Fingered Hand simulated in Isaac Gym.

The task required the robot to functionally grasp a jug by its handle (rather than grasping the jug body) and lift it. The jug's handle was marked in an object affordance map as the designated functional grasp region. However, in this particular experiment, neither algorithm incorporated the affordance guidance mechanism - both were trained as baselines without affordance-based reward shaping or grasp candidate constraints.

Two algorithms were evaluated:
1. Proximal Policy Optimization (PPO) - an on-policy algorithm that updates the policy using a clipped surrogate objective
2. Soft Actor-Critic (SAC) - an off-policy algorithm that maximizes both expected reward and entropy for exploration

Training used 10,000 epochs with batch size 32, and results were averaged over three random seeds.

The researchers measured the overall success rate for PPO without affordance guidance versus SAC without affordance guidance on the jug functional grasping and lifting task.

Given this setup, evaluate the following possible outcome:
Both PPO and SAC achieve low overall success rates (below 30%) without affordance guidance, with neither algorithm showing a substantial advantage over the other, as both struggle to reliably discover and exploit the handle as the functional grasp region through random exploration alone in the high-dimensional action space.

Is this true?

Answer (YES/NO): NO